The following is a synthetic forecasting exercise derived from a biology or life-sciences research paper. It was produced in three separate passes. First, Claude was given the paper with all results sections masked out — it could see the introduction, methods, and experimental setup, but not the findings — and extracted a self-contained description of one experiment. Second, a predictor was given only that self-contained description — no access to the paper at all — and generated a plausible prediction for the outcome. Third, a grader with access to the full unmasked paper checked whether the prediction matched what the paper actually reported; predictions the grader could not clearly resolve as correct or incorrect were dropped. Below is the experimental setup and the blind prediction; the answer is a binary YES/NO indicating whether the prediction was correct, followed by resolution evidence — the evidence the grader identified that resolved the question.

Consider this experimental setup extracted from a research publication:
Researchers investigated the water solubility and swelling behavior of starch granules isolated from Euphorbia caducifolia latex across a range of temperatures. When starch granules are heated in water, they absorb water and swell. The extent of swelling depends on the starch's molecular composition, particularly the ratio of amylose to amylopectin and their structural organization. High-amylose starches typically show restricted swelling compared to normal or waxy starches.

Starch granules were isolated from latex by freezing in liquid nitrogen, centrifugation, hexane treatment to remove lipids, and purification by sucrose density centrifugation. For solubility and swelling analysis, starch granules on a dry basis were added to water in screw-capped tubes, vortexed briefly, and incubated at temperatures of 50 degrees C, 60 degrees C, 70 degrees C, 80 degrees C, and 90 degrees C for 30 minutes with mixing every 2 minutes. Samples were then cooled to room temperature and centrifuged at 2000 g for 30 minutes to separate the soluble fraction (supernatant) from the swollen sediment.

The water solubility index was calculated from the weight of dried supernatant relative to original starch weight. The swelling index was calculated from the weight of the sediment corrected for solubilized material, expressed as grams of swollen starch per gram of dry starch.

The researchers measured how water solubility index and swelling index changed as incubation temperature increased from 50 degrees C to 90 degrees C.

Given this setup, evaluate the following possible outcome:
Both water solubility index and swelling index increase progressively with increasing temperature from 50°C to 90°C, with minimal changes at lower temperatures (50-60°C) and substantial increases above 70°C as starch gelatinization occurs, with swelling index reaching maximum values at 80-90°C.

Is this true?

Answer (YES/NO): NO